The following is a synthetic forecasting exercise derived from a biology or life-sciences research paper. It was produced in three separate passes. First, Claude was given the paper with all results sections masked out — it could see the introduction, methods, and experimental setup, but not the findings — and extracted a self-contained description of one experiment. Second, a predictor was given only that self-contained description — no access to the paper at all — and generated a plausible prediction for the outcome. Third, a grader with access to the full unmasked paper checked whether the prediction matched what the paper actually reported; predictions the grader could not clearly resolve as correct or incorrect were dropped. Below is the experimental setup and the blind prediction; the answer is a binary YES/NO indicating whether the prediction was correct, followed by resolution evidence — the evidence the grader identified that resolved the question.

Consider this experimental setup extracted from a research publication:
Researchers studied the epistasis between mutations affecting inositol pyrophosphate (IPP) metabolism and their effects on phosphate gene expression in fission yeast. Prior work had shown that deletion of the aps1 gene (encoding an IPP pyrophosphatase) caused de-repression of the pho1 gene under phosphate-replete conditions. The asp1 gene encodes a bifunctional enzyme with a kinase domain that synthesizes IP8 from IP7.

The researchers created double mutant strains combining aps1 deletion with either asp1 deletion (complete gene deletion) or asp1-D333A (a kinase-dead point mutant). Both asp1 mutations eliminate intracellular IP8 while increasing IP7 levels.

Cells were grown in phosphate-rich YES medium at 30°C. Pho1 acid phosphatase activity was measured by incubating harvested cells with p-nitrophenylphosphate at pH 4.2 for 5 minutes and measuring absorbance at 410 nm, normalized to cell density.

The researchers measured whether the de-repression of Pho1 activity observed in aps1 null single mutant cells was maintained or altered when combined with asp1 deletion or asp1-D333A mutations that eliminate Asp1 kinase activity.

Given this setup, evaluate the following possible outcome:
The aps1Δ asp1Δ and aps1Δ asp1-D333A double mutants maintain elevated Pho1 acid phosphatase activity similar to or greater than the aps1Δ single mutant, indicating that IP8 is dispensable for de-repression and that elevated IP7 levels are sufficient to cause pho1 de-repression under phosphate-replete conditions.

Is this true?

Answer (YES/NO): NO